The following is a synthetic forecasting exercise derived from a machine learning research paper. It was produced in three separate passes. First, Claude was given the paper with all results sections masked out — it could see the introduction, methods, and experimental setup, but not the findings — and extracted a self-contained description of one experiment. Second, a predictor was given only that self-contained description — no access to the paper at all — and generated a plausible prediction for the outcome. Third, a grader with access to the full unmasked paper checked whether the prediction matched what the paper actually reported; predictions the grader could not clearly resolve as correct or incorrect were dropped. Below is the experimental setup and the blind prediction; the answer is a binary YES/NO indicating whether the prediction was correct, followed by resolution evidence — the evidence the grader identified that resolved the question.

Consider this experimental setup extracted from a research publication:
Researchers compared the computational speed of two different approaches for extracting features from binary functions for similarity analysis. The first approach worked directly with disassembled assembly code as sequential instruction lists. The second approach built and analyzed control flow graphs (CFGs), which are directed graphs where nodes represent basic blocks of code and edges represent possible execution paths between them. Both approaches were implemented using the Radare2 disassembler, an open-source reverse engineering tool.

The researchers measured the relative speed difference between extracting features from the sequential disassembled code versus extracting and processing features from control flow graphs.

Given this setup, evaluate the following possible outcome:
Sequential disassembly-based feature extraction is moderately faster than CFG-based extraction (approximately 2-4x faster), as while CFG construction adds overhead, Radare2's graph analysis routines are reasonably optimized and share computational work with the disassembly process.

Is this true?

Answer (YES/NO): NO